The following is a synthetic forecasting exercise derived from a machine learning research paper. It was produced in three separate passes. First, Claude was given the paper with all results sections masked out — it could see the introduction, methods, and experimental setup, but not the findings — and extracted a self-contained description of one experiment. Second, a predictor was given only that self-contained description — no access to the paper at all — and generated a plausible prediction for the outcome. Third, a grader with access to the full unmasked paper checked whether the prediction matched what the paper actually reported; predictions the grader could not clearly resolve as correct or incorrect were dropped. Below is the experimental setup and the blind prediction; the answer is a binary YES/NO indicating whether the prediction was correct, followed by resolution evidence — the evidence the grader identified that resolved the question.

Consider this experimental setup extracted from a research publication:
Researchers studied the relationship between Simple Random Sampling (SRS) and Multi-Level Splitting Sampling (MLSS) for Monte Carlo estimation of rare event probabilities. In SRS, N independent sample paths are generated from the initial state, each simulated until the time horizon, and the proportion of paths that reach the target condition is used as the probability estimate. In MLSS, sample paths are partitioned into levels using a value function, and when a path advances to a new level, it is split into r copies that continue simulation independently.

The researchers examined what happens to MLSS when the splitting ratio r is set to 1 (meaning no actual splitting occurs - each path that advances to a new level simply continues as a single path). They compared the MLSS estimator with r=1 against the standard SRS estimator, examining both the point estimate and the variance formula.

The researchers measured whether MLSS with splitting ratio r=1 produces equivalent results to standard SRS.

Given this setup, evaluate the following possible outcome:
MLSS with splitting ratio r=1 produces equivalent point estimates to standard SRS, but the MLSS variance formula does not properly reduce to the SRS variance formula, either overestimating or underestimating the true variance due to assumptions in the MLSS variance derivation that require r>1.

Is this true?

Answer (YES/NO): NO